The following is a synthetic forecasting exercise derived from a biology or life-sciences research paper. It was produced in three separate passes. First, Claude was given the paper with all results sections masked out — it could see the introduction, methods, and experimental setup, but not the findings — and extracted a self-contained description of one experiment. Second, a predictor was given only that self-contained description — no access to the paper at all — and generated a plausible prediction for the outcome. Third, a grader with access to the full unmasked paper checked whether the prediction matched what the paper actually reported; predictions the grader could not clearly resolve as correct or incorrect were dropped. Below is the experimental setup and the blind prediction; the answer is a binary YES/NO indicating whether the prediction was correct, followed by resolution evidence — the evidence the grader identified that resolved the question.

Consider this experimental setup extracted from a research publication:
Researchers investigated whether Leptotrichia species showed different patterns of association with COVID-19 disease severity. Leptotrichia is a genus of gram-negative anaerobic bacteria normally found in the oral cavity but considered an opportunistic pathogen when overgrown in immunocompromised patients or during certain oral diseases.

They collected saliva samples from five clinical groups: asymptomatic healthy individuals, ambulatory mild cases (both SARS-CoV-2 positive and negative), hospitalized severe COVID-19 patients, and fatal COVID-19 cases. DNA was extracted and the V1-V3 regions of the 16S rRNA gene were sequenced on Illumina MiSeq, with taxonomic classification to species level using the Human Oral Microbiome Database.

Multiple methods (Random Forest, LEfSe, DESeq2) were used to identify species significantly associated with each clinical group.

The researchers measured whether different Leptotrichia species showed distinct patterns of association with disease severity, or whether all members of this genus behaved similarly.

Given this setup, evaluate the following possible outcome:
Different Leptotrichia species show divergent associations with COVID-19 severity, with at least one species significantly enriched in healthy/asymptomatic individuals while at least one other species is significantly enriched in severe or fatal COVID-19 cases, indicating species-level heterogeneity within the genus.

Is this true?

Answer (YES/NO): NO